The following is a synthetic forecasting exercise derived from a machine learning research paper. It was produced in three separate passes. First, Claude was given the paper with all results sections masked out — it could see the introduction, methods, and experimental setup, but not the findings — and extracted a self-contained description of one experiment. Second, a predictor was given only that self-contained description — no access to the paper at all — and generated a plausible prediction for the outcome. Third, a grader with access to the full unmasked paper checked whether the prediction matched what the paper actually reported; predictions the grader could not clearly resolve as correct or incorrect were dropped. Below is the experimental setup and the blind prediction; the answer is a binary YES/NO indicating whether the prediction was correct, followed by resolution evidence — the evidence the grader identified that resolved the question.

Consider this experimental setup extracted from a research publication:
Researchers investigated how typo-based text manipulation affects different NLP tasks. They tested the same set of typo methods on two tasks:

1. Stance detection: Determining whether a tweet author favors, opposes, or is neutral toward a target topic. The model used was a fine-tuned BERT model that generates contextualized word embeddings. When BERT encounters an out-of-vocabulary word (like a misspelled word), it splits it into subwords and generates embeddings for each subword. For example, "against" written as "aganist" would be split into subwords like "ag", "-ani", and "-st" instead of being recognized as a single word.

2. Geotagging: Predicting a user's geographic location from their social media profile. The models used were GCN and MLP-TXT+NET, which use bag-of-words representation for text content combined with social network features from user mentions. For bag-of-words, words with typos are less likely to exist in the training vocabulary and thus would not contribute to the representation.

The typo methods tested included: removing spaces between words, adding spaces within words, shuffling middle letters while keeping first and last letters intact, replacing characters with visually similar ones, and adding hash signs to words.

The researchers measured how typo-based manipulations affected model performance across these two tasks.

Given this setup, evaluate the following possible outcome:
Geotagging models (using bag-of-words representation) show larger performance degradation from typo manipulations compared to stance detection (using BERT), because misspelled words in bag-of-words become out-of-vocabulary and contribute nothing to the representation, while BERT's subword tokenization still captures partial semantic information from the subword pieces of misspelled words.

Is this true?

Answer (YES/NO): NO